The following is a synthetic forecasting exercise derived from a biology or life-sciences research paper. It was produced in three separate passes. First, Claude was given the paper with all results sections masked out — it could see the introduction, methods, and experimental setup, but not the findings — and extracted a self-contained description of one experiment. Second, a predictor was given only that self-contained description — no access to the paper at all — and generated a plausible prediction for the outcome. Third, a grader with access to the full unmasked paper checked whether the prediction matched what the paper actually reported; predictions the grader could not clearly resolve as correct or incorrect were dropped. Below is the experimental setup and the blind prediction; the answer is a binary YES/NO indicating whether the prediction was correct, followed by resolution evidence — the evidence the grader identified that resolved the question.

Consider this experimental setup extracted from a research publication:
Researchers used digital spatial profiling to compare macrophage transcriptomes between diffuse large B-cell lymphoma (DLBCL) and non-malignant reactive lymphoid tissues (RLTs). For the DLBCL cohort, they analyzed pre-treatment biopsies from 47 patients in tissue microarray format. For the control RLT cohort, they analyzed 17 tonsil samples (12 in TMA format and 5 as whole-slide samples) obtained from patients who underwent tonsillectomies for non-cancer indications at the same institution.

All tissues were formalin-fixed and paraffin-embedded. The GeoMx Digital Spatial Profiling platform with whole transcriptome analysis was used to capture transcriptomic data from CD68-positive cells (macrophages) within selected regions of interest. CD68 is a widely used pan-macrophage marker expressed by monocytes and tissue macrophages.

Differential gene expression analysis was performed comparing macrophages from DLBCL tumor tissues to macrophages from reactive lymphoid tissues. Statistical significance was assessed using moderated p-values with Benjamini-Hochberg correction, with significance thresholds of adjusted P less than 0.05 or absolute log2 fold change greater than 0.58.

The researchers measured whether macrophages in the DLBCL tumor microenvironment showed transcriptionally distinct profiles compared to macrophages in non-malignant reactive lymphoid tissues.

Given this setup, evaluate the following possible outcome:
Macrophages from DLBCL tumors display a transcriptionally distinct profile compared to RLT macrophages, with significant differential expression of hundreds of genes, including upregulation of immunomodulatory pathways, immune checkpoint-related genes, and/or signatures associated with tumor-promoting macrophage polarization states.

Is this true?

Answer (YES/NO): YES